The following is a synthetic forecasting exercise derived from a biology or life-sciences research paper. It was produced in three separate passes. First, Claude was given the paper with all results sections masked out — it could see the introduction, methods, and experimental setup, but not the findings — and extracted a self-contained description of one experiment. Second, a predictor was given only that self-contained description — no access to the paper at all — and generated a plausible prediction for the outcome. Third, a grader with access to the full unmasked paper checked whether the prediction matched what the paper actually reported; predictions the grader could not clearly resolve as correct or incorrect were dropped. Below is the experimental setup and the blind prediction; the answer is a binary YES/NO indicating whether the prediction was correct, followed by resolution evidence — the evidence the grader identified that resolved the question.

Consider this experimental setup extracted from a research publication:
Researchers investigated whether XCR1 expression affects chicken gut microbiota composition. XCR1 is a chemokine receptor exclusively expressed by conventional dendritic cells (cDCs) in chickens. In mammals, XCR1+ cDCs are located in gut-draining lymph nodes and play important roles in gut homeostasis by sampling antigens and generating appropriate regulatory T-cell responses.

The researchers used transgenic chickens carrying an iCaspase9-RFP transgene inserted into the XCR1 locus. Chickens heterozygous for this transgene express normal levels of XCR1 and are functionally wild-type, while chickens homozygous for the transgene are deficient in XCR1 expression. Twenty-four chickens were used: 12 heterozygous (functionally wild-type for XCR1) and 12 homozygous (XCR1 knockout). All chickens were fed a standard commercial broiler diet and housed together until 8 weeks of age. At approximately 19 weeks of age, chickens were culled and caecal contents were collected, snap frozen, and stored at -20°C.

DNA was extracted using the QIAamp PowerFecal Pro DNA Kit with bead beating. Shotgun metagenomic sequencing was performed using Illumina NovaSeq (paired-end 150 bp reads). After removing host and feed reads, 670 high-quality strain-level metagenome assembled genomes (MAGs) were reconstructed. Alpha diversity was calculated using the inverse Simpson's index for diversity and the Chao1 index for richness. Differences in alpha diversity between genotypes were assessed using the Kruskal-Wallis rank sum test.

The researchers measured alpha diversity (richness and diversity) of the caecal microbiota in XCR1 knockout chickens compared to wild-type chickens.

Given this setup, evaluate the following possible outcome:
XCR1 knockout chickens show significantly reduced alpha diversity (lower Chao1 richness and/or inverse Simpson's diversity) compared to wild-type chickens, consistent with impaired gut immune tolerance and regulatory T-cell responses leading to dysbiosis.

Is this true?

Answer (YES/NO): NO